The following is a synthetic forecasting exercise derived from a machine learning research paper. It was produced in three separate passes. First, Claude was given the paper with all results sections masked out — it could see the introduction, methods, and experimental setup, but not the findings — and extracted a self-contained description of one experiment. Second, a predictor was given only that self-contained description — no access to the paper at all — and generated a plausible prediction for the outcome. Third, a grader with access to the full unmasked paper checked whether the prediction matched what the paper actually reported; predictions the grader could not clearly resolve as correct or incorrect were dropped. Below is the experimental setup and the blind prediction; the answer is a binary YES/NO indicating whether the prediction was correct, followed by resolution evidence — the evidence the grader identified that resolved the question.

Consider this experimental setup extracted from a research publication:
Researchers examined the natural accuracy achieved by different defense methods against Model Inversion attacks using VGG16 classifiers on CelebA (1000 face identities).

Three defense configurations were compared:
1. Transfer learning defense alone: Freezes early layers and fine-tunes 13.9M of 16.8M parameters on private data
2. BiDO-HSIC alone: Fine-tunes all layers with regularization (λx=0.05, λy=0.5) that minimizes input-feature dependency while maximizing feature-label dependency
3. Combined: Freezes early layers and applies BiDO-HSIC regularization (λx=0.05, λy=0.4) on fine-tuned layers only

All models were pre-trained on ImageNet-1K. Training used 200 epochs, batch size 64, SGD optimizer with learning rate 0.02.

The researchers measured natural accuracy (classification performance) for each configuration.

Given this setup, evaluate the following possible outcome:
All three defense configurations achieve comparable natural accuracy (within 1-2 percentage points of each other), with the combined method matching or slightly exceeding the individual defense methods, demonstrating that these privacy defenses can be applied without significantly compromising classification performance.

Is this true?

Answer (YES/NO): NO